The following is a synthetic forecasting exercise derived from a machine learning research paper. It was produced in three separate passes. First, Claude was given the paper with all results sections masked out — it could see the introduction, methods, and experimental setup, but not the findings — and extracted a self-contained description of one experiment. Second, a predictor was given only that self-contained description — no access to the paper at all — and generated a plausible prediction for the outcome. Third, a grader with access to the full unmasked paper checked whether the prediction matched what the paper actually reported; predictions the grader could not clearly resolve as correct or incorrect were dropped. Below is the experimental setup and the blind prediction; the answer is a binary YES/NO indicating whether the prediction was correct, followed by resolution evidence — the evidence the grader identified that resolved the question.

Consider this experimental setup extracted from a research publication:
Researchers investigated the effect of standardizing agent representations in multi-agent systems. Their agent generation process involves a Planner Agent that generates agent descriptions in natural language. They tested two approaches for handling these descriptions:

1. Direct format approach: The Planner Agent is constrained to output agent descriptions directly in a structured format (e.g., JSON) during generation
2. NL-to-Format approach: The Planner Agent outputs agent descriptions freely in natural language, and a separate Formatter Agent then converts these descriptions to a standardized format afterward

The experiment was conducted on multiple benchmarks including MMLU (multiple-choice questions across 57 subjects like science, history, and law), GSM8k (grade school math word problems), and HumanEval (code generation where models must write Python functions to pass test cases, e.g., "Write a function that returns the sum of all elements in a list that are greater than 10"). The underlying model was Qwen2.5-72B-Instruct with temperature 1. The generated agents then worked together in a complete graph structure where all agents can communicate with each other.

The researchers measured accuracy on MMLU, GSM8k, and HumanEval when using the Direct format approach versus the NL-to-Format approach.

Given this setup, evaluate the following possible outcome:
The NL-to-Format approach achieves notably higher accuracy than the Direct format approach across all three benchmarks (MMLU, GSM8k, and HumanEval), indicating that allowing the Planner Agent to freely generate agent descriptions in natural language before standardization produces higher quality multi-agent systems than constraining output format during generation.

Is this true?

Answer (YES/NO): NO